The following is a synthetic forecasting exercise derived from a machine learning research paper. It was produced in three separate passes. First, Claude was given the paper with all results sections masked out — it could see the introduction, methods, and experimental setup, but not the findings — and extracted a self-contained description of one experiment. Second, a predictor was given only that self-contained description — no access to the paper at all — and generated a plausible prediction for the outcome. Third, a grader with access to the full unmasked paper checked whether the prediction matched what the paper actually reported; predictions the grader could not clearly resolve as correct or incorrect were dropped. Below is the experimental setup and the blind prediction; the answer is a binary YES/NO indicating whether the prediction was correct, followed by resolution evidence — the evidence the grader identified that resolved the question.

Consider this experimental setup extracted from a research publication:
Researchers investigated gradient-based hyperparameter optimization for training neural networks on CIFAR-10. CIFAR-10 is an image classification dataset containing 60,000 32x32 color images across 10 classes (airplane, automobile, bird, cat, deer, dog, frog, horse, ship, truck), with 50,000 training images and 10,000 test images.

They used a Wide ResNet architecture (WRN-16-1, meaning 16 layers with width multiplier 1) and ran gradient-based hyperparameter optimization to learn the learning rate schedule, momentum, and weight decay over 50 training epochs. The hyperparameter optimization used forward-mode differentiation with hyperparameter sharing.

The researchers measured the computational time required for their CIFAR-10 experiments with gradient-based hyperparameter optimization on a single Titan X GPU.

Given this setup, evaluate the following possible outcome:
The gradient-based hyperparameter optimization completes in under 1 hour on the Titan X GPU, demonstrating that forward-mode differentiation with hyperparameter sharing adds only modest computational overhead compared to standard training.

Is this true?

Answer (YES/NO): NO